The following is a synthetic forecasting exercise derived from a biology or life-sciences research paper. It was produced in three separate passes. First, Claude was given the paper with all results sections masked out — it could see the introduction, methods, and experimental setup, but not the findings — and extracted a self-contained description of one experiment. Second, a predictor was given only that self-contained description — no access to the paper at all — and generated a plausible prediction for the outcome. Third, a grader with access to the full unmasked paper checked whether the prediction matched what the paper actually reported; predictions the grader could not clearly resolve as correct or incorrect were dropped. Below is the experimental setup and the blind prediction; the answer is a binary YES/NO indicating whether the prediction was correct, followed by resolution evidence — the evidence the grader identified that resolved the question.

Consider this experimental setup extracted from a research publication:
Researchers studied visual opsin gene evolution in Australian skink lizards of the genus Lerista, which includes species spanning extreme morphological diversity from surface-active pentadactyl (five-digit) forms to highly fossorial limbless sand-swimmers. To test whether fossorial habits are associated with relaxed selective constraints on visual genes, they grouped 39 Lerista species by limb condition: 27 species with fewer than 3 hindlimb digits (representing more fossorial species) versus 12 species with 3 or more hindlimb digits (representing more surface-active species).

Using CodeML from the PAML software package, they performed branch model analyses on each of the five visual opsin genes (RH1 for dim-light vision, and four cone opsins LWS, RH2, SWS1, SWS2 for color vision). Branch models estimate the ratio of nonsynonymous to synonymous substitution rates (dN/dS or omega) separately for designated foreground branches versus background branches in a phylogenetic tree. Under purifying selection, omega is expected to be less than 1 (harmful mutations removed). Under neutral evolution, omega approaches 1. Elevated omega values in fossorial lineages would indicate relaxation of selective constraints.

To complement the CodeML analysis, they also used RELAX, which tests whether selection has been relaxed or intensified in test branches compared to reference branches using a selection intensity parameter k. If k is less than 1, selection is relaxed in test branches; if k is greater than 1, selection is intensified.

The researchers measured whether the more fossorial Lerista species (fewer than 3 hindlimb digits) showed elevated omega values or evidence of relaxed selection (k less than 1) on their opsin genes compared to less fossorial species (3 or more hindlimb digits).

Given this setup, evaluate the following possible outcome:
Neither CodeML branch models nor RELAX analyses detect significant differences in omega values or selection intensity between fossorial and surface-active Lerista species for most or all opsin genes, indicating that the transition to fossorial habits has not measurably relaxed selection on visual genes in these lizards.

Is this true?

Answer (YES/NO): NO